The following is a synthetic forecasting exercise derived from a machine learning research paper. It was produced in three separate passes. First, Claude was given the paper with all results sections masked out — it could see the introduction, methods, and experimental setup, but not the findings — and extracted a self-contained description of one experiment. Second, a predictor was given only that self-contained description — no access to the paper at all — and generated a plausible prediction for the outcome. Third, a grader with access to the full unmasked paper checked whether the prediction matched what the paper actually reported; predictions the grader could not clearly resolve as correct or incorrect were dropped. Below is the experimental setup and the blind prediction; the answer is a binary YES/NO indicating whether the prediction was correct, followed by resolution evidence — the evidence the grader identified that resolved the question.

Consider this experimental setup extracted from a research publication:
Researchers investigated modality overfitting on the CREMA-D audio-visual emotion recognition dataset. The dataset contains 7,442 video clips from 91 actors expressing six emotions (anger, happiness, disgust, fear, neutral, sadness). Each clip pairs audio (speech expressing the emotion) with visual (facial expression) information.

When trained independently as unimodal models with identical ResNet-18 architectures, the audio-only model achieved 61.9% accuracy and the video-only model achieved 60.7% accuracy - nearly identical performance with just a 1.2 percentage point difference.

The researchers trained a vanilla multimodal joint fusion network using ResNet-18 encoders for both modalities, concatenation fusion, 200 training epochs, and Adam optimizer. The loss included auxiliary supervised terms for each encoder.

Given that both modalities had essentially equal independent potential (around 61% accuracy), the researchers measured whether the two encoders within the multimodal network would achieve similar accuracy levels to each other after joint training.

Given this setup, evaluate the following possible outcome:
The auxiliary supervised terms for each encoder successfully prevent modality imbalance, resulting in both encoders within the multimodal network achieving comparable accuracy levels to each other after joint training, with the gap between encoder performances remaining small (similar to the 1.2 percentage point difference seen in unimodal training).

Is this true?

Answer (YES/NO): NO